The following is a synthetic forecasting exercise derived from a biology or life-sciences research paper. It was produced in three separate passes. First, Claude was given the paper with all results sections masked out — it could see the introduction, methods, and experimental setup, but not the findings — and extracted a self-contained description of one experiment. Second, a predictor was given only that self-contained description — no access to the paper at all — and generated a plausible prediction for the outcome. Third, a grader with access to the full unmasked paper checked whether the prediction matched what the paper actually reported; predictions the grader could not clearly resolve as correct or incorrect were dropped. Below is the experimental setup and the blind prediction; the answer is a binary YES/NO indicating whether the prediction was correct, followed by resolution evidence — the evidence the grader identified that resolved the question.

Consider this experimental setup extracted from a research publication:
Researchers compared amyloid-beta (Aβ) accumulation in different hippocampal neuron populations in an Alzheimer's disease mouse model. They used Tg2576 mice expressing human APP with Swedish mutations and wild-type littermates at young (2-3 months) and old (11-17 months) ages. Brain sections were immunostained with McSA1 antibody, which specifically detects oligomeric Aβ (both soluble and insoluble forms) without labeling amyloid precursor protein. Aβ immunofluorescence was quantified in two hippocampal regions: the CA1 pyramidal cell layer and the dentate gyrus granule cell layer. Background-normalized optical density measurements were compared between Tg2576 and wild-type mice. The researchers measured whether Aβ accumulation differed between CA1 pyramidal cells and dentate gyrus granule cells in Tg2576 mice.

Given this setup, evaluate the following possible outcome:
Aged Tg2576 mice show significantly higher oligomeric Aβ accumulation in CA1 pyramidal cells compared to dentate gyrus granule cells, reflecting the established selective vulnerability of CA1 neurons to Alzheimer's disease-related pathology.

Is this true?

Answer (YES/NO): YES